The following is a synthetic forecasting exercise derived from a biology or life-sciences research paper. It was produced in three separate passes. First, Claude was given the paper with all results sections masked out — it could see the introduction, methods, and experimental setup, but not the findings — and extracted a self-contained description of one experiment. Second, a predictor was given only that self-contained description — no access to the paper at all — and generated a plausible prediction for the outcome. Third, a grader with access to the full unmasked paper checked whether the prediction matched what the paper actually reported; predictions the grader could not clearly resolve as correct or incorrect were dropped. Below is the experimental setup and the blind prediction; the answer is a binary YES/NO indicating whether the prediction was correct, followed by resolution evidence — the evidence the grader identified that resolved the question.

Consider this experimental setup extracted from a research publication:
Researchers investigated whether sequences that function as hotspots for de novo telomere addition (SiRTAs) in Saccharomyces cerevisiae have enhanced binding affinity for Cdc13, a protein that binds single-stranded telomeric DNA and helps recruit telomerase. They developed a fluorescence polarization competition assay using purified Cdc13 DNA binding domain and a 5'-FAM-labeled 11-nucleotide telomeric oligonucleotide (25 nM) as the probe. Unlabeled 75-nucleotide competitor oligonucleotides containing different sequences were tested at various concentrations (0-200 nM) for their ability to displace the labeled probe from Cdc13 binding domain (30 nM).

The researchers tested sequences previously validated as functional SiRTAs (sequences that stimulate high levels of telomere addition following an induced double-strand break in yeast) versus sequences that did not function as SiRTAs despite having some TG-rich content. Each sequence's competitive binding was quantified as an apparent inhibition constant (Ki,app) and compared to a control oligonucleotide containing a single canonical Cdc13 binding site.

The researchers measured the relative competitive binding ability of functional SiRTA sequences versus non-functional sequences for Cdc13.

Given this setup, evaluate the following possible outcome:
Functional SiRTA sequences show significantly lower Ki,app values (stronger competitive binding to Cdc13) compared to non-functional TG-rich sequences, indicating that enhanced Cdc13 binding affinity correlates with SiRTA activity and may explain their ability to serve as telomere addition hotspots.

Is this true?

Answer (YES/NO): YES